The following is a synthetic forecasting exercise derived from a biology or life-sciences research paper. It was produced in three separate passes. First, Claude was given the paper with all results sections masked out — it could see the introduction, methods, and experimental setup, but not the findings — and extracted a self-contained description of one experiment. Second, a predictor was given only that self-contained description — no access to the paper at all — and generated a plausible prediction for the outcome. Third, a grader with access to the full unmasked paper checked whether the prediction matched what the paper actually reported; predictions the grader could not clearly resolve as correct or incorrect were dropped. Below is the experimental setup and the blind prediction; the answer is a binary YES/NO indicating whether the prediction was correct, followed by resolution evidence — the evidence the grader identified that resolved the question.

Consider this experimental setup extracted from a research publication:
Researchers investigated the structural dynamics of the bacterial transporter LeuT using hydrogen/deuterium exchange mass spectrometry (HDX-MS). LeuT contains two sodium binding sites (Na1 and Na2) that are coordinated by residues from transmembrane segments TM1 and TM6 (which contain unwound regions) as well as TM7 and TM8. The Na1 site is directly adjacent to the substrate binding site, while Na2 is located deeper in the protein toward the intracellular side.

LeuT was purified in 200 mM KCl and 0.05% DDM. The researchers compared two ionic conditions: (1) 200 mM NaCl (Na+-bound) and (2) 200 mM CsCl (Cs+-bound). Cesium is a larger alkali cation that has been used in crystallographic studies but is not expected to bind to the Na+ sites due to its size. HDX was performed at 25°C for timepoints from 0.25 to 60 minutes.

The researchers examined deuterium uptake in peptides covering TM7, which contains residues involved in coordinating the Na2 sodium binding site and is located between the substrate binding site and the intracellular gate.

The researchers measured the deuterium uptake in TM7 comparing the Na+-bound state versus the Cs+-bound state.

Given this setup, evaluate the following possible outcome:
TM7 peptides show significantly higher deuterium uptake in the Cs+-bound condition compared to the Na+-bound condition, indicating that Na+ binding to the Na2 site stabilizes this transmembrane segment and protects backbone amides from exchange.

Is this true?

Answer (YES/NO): NO